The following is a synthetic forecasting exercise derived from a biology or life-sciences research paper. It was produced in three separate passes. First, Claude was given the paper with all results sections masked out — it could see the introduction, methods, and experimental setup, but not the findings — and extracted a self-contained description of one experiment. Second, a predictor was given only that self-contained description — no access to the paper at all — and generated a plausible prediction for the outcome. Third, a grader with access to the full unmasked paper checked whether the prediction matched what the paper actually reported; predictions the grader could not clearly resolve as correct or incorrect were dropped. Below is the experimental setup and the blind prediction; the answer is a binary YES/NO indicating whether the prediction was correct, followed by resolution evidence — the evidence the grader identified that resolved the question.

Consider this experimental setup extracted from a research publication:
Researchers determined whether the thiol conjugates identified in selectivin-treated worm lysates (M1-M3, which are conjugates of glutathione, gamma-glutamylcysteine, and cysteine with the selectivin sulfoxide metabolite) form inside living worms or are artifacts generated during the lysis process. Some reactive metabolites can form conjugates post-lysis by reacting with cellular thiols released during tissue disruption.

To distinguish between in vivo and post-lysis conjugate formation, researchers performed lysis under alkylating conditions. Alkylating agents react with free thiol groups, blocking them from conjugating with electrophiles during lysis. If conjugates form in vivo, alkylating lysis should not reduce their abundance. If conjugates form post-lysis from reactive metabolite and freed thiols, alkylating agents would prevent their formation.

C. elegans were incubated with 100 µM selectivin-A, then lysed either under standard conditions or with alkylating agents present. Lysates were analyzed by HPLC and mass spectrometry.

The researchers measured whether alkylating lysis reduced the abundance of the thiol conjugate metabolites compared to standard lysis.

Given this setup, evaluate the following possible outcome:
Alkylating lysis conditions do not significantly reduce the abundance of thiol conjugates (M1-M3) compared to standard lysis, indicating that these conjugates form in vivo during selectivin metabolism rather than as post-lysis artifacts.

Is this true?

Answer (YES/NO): YES